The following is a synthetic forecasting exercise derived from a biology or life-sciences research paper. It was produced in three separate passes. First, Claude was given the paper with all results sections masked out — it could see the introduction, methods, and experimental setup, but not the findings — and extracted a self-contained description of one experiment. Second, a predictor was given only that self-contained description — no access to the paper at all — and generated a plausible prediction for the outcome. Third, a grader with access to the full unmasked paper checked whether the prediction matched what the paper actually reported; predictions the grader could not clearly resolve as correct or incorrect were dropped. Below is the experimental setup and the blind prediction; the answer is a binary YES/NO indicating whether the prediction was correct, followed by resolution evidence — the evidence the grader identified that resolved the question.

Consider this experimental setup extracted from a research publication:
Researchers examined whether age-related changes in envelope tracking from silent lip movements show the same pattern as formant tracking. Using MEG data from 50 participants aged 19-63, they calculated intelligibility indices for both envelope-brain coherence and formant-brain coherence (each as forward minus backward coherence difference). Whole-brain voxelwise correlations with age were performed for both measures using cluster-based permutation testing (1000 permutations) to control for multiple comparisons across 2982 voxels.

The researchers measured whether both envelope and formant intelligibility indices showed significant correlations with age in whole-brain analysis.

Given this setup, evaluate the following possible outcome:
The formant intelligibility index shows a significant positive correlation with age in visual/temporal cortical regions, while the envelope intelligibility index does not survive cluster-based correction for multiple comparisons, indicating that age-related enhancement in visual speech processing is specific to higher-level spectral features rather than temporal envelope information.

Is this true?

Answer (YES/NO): NO